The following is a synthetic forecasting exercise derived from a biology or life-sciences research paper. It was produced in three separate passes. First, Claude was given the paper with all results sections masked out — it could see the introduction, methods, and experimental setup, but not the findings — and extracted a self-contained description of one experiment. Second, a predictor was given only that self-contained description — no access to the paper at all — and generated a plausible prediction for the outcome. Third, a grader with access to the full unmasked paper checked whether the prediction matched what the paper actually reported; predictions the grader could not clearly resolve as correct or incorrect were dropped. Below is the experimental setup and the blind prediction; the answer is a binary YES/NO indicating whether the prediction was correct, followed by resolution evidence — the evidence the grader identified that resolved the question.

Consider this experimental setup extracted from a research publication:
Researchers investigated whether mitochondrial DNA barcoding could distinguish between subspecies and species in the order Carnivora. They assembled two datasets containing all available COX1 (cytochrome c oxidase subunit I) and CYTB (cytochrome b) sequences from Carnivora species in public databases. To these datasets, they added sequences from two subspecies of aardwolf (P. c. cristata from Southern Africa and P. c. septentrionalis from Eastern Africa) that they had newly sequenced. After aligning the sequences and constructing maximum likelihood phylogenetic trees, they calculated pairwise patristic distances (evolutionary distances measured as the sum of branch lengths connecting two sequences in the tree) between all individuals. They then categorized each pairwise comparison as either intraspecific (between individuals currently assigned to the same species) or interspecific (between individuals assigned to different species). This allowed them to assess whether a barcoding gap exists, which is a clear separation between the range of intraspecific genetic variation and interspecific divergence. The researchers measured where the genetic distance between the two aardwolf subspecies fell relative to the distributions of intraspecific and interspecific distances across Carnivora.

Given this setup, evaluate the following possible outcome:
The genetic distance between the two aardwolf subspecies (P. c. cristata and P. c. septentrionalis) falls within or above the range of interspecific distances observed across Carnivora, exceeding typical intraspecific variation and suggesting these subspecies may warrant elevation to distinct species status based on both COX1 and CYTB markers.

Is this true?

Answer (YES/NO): YES